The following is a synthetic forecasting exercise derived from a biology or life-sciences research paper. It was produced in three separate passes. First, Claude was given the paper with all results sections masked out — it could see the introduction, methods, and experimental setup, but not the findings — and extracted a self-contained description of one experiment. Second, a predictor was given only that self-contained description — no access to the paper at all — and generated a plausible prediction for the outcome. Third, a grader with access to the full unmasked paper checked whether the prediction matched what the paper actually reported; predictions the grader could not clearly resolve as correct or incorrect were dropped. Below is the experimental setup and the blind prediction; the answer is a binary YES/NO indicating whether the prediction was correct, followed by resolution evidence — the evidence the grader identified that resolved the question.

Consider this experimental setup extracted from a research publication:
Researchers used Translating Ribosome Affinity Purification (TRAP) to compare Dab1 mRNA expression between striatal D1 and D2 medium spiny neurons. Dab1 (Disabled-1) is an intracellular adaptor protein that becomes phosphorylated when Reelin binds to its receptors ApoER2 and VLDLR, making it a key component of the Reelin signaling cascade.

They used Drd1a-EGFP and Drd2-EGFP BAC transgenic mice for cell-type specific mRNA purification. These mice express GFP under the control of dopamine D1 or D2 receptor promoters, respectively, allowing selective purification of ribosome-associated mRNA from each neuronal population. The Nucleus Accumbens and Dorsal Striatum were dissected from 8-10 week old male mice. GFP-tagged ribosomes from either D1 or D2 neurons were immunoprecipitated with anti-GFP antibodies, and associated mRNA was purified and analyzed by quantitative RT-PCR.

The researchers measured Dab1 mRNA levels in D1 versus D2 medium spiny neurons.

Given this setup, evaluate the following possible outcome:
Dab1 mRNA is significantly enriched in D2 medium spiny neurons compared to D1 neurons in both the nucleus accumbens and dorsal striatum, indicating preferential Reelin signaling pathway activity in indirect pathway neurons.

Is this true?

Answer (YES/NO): NO